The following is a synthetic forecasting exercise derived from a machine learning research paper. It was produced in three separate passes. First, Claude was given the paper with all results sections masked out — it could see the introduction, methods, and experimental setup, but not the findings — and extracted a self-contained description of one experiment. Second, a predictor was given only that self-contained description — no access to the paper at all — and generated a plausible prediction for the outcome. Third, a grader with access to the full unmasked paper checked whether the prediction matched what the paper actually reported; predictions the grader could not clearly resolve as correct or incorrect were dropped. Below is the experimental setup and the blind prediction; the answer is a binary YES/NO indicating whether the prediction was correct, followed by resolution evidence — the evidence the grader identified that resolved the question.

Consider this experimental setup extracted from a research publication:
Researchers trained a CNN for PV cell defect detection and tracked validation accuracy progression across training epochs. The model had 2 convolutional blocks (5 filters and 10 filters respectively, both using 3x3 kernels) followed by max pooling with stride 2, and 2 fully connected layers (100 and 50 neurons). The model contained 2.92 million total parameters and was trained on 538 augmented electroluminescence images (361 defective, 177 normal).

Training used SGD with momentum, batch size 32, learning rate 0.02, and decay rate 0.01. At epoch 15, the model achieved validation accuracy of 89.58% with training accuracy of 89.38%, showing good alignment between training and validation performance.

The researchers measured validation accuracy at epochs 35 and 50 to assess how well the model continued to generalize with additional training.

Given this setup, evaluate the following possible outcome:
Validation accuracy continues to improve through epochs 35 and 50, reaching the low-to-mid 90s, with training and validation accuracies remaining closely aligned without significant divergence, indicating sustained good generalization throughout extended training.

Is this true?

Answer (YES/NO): NO